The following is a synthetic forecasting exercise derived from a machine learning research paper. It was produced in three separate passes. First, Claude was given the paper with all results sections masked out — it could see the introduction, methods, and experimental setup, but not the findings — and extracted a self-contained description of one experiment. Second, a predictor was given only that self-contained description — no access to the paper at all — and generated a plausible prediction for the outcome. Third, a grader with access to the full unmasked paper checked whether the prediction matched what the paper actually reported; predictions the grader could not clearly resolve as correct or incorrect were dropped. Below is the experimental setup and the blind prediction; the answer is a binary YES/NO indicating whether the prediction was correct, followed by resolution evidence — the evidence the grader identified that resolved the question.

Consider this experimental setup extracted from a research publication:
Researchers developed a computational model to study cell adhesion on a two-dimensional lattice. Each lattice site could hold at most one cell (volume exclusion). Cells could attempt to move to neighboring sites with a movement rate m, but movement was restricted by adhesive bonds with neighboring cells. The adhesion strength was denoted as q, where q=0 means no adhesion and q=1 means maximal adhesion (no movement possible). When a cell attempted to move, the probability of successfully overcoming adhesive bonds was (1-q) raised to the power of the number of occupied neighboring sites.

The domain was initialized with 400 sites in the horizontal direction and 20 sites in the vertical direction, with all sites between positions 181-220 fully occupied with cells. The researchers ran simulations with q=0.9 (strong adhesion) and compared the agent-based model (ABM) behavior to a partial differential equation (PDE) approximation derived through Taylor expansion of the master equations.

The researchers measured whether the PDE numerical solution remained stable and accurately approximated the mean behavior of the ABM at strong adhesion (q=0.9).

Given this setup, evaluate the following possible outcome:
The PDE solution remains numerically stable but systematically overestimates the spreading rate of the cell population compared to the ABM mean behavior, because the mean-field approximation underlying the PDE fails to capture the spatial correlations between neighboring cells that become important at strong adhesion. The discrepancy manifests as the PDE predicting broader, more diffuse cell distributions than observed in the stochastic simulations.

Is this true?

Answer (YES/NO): NO